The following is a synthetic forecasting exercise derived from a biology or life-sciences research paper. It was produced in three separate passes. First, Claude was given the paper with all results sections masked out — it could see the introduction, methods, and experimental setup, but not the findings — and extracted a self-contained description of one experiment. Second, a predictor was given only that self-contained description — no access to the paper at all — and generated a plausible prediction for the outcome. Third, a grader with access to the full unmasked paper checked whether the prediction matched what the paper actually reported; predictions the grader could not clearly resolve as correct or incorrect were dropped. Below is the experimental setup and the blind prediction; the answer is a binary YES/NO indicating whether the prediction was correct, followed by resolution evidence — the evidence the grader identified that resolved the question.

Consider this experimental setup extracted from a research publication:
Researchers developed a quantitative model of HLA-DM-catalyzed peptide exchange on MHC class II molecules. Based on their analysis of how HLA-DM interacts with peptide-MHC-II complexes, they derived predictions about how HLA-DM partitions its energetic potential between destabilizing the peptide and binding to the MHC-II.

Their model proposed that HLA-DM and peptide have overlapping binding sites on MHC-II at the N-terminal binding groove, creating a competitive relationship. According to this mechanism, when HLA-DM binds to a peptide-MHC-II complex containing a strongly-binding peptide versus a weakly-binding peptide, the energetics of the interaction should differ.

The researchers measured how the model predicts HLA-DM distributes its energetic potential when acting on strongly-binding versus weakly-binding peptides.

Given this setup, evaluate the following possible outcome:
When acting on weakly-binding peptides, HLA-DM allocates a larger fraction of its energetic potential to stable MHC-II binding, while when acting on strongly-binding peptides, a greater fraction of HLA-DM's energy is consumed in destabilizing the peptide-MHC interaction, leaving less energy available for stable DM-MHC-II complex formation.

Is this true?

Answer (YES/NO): YES